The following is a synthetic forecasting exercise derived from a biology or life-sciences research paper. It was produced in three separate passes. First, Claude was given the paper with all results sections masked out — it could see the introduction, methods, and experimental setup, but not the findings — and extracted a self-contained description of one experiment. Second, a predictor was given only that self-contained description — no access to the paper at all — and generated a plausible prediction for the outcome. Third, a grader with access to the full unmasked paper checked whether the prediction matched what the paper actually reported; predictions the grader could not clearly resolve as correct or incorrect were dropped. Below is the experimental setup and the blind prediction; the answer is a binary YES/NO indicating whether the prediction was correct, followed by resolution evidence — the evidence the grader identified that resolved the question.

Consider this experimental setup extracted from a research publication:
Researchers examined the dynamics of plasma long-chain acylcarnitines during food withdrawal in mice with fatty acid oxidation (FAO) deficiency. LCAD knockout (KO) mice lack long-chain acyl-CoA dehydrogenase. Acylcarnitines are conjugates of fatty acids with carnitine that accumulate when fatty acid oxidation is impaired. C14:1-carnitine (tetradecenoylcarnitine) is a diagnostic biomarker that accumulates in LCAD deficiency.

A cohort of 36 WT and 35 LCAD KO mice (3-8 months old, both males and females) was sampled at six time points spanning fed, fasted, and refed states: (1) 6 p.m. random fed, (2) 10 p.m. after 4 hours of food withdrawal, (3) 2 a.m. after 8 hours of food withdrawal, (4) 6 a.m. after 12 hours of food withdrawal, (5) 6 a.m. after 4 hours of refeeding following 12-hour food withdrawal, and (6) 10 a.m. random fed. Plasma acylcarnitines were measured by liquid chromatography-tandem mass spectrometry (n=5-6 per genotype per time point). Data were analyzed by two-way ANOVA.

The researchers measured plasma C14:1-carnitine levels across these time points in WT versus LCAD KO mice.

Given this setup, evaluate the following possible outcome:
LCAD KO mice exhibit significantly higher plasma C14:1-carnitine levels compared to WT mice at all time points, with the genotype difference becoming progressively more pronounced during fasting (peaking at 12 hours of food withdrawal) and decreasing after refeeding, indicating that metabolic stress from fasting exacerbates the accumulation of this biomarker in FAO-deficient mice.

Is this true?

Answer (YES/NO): NO